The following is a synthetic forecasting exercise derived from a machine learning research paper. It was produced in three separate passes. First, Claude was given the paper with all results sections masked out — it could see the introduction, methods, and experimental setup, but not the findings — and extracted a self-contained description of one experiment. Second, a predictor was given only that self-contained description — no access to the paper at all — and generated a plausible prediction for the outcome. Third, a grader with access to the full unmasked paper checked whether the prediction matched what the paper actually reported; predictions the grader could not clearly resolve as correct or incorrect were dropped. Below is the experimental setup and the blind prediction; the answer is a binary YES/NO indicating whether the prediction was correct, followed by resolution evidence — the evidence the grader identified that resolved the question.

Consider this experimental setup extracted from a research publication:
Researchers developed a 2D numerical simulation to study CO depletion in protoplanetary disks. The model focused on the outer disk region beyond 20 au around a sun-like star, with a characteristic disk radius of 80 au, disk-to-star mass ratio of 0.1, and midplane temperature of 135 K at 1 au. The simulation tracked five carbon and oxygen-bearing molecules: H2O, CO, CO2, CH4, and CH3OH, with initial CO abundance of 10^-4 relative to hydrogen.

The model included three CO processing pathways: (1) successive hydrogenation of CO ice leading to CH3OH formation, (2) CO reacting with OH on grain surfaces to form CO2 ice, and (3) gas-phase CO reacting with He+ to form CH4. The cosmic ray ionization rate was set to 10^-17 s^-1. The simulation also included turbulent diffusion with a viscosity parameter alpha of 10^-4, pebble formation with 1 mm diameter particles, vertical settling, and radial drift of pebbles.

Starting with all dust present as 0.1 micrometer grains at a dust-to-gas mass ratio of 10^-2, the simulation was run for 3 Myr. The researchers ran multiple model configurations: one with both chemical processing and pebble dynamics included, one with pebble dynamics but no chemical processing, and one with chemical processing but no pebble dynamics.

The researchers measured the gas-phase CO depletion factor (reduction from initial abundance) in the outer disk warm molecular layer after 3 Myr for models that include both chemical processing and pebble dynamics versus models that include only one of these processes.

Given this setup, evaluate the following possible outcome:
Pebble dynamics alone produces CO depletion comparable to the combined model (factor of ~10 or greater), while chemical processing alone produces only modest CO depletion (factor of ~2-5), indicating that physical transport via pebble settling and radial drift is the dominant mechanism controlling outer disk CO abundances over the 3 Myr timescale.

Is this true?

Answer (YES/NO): NO